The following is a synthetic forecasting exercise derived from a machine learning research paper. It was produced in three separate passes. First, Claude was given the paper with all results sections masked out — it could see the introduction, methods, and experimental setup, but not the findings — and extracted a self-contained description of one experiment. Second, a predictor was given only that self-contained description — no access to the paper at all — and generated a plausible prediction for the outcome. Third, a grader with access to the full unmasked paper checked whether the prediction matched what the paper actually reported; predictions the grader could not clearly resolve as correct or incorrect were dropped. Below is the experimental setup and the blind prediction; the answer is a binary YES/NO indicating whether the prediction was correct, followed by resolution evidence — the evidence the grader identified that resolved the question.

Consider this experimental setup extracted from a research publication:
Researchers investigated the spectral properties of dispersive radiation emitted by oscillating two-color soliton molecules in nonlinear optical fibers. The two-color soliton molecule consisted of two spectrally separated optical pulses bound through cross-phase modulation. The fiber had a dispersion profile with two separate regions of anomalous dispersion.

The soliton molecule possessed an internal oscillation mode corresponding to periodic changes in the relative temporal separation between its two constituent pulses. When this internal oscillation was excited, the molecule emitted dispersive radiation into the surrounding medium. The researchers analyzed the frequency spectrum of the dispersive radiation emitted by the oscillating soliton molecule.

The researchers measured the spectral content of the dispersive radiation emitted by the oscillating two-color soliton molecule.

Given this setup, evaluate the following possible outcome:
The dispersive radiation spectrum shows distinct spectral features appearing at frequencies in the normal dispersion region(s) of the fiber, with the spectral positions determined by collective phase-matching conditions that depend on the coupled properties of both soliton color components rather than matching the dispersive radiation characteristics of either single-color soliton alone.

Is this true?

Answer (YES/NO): NO